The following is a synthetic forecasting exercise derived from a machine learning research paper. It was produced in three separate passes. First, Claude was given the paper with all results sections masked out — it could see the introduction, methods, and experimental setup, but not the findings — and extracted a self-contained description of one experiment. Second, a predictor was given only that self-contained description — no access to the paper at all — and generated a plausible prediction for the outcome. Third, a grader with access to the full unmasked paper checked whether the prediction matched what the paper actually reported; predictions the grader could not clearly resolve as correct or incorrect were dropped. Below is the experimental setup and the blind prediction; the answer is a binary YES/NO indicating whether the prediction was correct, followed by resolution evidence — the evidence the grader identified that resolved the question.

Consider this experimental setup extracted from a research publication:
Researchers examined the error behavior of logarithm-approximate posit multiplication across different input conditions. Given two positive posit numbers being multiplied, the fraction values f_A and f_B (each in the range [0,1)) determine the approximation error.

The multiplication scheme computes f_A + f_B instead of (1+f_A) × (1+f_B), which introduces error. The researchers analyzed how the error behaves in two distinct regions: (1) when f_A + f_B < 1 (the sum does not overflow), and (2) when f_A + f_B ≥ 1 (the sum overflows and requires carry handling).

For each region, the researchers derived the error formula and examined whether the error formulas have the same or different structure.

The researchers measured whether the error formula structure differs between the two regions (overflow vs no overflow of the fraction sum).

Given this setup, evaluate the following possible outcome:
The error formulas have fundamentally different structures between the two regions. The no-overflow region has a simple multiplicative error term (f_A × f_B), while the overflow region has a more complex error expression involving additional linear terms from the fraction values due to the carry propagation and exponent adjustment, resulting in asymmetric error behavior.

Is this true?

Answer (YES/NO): NO